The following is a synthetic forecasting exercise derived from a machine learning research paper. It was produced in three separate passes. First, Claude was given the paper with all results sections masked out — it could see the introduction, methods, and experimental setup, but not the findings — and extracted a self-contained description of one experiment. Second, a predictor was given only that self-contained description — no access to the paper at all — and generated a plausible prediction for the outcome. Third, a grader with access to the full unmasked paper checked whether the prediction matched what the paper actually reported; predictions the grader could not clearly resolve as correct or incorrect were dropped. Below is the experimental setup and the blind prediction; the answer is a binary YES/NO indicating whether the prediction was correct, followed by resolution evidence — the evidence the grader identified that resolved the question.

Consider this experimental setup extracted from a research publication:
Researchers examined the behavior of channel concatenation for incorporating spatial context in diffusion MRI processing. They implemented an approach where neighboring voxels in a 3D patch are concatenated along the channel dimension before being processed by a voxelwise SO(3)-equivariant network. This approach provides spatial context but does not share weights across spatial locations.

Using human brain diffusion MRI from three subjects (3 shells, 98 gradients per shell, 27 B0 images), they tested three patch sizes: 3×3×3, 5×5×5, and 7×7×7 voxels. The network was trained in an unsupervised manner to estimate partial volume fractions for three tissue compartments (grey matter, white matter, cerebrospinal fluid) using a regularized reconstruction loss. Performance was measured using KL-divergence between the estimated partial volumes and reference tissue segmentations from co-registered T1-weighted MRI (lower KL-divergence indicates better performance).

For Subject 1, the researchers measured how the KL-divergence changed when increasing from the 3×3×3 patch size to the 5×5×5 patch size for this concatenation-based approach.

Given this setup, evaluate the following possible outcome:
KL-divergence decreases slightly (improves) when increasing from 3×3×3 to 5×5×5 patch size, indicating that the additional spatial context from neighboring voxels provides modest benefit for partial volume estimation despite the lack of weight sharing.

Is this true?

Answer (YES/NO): NO